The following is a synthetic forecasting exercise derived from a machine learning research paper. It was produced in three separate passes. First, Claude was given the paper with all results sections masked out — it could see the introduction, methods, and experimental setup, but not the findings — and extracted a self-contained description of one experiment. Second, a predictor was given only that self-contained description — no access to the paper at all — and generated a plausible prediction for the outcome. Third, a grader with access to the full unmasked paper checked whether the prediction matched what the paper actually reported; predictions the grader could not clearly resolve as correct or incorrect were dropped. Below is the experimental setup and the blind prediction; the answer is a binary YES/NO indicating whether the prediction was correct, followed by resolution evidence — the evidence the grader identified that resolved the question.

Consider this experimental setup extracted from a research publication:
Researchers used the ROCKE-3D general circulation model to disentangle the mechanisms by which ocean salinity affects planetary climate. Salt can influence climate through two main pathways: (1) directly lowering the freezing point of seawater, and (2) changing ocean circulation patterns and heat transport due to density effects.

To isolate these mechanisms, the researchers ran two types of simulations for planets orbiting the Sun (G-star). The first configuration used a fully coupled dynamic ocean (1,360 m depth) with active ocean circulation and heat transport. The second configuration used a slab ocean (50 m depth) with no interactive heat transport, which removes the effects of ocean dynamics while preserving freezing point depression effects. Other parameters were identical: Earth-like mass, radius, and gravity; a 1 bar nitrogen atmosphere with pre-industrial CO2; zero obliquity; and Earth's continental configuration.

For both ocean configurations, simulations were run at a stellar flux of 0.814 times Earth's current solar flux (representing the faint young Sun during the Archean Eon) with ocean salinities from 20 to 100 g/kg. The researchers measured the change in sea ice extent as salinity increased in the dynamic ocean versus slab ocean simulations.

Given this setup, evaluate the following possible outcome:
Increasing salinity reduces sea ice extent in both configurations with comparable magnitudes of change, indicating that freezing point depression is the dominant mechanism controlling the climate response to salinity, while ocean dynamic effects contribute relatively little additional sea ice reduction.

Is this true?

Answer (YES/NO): NO